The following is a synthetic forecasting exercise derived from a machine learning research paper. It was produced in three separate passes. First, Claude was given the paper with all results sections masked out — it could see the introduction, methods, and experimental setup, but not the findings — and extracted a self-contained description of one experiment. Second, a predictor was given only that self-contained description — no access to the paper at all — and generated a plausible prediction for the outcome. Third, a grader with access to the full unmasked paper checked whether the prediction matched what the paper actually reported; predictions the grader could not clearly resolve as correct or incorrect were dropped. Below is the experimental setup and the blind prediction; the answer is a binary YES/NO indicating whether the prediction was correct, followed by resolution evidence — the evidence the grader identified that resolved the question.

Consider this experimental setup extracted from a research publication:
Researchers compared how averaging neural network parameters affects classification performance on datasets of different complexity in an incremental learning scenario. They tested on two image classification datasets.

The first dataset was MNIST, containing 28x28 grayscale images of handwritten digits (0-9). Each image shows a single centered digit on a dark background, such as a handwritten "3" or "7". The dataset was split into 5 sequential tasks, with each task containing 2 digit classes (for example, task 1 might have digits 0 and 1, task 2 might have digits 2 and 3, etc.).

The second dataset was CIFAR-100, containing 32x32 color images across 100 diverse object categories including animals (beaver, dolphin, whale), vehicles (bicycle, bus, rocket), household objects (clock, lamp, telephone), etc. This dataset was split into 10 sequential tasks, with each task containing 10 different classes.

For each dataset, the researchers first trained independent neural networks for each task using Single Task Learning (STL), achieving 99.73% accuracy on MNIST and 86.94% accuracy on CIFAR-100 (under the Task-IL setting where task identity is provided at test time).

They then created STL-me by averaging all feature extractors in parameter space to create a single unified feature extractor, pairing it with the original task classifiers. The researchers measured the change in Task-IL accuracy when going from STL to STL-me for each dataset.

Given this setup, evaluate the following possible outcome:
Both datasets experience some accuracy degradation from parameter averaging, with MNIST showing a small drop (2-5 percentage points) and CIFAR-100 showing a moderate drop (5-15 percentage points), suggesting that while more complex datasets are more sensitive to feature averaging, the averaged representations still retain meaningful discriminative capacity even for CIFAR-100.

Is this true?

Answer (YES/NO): NO